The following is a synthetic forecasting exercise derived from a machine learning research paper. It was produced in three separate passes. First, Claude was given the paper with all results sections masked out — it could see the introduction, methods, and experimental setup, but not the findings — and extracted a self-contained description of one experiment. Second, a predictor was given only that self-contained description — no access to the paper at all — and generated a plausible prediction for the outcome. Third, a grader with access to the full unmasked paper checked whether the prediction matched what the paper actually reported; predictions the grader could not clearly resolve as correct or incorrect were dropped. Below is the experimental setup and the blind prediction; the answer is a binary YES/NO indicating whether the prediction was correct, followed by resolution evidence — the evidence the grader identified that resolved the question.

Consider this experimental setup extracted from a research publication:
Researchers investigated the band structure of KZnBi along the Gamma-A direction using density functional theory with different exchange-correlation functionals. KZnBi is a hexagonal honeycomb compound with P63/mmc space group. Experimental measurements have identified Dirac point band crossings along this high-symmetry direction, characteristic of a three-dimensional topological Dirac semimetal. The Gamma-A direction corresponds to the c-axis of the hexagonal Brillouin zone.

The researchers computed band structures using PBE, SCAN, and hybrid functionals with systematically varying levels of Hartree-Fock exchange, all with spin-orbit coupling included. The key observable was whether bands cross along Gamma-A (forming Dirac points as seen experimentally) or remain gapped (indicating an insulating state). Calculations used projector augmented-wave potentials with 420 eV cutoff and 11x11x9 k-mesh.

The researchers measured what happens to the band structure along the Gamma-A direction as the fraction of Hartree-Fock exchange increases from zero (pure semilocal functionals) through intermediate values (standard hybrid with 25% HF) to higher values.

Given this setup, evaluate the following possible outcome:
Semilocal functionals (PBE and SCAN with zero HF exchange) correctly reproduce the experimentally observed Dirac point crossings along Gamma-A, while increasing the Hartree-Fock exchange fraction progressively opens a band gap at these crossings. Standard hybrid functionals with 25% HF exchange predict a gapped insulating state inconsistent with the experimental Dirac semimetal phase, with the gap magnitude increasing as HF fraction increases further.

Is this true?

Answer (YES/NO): NO